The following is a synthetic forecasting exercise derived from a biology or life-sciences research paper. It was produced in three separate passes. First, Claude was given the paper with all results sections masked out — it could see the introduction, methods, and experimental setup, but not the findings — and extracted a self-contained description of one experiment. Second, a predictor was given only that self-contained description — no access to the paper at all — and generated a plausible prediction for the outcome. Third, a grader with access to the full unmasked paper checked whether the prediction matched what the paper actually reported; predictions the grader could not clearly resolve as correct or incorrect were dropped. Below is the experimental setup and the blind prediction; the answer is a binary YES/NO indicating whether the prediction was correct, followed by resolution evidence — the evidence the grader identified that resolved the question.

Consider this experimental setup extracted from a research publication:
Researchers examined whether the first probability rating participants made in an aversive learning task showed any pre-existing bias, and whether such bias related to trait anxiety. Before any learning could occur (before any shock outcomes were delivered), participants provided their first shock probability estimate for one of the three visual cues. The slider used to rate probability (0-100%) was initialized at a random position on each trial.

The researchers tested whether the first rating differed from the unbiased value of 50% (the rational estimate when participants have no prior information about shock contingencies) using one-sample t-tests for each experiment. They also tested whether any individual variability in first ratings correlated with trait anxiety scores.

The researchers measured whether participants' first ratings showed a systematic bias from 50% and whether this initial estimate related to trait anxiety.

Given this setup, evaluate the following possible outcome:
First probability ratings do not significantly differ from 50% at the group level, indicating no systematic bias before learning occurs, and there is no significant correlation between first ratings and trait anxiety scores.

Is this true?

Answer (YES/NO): YES